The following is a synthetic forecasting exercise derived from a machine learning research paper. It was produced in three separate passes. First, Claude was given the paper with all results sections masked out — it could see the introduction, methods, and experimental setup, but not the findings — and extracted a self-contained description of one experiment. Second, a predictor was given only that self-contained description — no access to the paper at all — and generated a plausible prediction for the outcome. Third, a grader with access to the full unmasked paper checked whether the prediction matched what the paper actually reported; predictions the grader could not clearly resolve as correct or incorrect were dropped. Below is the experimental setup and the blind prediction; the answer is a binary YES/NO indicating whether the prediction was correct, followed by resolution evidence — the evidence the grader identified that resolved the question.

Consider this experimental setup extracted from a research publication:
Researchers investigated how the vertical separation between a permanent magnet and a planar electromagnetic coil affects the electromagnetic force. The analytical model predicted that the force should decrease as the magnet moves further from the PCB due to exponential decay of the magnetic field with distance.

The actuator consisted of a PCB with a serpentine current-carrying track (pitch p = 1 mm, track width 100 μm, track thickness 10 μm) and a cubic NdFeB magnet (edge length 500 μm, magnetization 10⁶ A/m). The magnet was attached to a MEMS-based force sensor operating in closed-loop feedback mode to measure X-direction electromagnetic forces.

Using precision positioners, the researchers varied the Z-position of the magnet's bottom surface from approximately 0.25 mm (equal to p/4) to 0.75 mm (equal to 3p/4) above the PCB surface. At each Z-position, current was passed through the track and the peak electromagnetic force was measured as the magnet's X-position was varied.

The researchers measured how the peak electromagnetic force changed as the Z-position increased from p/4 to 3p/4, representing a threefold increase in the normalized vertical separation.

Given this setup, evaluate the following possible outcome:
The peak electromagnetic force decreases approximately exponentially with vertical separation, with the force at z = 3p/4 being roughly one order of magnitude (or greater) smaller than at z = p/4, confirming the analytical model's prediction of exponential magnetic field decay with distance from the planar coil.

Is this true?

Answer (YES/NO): YES